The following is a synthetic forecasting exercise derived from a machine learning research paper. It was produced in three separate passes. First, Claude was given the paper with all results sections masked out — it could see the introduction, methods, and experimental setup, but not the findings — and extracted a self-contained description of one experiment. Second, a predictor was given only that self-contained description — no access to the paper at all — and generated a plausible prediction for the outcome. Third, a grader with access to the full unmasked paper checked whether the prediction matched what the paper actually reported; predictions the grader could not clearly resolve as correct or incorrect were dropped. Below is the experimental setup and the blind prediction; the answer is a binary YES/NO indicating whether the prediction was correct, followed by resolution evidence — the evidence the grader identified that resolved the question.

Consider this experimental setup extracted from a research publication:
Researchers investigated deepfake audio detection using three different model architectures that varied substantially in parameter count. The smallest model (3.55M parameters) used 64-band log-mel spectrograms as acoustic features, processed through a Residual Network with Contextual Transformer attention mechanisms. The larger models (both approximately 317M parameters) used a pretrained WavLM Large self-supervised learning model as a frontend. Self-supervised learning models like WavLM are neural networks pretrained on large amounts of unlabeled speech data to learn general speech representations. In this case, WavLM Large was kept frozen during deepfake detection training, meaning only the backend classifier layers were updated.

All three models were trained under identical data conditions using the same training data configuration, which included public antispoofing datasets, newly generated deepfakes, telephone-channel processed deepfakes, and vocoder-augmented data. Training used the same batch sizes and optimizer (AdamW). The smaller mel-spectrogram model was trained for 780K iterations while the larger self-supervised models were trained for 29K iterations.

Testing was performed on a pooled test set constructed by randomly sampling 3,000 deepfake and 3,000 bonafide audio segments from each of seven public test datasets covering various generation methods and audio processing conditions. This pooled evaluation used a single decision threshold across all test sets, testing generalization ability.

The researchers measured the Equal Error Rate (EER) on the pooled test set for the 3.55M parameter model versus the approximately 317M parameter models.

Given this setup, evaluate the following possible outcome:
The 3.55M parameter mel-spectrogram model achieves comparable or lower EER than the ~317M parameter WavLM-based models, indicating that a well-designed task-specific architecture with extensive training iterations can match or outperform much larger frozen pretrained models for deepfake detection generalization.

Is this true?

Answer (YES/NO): NO